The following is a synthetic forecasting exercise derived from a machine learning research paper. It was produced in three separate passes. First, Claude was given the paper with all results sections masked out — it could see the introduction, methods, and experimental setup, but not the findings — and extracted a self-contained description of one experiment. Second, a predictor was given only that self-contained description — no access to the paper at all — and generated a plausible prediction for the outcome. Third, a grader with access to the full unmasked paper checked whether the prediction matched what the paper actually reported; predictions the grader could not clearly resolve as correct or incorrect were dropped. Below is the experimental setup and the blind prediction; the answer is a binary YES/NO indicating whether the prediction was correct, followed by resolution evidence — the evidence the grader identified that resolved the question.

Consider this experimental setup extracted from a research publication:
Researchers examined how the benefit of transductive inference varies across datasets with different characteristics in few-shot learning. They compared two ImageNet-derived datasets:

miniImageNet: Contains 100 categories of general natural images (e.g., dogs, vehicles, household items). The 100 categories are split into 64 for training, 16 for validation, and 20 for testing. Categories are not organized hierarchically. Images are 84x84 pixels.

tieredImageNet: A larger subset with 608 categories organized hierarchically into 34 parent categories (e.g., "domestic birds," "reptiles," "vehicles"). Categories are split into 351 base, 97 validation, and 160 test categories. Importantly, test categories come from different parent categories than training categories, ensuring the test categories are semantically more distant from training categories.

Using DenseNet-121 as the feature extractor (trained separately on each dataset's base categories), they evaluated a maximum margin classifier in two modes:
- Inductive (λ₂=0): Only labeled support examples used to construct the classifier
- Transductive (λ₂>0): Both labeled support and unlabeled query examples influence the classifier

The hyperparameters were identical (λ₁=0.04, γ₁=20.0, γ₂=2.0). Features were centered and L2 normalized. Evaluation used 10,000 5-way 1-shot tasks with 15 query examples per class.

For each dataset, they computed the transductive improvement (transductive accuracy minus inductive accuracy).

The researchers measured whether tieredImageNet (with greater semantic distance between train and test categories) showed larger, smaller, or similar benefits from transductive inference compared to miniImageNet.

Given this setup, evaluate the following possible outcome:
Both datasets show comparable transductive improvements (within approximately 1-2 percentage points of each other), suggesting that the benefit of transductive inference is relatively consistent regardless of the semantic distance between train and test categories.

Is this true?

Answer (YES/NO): YES